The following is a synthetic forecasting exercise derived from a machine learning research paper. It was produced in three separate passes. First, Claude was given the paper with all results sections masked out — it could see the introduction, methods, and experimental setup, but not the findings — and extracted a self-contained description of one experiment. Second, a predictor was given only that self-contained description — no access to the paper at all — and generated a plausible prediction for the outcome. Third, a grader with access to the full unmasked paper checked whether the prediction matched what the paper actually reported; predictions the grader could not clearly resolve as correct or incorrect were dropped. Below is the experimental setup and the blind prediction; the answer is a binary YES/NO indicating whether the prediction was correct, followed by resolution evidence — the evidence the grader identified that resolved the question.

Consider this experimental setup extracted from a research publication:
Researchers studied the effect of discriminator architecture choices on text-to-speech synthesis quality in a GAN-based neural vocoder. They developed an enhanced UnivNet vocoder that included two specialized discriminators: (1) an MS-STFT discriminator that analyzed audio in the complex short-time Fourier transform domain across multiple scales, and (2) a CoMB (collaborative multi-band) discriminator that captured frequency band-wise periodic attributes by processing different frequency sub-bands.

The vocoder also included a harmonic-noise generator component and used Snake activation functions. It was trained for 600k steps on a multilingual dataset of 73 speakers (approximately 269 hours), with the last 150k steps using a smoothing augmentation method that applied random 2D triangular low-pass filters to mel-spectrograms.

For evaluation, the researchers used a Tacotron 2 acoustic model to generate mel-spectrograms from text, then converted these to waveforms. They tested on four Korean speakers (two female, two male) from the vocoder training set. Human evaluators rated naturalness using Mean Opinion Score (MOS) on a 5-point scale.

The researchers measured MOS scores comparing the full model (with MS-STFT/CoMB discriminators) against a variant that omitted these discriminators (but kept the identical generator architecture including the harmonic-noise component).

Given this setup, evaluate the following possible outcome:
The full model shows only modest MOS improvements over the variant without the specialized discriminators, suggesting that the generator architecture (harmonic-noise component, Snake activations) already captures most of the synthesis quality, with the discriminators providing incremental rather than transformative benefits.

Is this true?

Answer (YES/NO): NO